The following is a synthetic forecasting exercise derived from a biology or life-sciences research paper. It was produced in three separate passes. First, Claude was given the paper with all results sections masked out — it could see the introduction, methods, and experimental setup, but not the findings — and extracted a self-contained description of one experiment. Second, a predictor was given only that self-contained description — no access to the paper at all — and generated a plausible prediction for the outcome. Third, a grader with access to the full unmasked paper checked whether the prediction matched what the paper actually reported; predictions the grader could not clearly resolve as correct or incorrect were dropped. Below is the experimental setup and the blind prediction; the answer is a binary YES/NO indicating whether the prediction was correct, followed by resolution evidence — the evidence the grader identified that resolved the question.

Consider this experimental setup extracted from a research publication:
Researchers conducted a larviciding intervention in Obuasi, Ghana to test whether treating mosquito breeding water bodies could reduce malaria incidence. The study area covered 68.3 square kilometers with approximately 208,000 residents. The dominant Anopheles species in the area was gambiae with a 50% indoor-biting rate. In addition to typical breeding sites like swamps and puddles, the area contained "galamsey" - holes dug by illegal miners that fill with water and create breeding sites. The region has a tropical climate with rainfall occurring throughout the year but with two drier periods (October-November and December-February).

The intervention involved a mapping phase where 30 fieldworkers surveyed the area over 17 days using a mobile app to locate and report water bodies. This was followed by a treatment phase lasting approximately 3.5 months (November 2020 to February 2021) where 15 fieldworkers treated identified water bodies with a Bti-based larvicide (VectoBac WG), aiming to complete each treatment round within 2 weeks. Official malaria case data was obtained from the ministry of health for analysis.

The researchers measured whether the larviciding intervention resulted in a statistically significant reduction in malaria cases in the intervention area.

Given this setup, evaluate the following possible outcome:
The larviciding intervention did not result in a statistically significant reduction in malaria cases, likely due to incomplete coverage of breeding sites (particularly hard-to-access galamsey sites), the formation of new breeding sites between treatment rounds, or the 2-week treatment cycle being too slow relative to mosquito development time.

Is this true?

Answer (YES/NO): YES